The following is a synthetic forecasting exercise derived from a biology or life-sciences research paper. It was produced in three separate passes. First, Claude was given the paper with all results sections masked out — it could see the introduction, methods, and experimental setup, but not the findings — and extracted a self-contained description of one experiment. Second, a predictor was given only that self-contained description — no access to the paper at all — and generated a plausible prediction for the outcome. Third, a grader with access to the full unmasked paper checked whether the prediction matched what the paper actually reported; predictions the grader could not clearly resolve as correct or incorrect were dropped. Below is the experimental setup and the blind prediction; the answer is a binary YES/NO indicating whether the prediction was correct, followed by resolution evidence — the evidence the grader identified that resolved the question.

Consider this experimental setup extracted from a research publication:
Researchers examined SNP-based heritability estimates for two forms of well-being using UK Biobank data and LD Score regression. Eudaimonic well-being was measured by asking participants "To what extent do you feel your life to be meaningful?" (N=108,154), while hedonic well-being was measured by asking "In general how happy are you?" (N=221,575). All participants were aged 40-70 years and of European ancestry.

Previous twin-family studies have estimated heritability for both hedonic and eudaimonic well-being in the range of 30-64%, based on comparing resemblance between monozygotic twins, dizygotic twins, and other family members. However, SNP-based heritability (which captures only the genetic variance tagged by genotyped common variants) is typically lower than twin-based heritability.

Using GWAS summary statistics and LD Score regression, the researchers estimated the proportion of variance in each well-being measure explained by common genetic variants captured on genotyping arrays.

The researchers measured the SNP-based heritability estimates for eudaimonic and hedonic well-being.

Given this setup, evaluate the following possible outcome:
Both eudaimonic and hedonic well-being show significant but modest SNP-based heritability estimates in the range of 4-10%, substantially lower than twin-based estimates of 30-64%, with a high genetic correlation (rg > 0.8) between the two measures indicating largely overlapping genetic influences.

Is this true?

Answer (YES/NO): NO